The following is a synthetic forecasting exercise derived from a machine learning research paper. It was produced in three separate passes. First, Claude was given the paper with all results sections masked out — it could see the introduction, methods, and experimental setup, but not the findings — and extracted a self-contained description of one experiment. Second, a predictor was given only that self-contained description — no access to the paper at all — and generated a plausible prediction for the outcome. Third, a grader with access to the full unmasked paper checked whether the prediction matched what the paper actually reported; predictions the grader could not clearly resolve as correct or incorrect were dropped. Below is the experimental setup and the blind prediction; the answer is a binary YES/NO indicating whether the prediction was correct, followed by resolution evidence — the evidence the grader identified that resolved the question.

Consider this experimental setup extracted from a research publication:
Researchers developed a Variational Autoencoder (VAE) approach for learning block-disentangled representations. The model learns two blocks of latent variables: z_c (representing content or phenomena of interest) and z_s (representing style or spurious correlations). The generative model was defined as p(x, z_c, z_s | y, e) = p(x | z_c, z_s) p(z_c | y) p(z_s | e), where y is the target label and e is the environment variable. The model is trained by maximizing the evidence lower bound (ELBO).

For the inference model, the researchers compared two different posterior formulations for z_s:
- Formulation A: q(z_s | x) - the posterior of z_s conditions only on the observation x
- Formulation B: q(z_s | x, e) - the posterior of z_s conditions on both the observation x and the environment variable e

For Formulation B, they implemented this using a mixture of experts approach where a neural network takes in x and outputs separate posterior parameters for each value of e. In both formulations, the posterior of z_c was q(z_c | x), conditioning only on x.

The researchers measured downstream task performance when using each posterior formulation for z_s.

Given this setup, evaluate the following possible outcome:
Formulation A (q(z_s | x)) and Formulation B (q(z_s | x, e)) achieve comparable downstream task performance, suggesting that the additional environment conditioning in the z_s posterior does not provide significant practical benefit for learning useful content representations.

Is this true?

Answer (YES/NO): NO